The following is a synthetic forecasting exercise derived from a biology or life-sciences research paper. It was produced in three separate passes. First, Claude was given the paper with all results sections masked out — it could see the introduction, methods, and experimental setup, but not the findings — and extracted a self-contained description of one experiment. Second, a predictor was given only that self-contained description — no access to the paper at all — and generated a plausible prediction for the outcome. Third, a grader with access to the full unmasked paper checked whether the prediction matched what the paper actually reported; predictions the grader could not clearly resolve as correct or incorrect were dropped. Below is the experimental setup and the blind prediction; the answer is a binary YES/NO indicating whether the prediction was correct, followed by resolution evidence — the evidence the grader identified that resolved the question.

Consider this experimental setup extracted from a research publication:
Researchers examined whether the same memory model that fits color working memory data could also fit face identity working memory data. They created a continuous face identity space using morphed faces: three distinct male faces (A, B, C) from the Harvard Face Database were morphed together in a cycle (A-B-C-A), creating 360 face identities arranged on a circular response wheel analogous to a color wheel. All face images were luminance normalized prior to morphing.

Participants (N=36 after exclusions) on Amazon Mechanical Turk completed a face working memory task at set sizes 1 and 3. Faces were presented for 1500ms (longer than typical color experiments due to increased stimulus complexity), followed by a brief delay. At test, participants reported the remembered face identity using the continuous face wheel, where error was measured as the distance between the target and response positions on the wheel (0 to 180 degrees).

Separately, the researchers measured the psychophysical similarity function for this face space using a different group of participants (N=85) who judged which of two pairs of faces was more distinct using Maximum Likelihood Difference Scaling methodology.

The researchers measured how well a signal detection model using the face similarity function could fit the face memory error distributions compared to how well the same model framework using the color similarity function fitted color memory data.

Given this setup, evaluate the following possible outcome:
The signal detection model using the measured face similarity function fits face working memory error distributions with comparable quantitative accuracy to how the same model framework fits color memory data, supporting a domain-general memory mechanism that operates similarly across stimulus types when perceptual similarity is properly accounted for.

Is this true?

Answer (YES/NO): YES